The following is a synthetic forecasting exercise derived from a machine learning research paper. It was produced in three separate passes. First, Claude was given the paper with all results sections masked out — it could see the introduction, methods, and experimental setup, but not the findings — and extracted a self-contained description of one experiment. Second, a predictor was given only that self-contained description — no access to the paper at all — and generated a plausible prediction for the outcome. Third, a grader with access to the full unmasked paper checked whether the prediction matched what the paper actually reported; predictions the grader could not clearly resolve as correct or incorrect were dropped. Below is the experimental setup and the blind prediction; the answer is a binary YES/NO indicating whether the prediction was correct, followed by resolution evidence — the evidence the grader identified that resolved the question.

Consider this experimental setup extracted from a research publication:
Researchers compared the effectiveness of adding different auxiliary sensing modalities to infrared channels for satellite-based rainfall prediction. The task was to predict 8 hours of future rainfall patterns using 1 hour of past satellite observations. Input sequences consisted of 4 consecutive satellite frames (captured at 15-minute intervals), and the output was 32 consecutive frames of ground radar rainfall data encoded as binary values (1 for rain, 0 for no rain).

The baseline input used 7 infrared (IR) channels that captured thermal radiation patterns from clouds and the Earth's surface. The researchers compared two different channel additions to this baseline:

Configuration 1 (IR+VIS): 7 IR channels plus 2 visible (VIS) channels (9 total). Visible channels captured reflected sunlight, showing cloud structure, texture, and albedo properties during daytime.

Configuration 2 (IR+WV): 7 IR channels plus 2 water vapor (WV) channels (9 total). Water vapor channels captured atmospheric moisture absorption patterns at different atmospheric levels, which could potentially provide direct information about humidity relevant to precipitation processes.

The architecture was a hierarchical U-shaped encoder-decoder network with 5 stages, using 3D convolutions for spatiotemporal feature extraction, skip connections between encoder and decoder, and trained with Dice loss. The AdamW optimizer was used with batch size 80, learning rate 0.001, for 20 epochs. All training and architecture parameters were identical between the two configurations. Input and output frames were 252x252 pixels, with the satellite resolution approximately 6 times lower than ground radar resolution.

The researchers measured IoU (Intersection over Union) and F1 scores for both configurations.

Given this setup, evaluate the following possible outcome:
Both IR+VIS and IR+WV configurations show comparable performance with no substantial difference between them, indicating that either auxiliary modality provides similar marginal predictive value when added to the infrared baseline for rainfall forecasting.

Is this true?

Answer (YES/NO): NO